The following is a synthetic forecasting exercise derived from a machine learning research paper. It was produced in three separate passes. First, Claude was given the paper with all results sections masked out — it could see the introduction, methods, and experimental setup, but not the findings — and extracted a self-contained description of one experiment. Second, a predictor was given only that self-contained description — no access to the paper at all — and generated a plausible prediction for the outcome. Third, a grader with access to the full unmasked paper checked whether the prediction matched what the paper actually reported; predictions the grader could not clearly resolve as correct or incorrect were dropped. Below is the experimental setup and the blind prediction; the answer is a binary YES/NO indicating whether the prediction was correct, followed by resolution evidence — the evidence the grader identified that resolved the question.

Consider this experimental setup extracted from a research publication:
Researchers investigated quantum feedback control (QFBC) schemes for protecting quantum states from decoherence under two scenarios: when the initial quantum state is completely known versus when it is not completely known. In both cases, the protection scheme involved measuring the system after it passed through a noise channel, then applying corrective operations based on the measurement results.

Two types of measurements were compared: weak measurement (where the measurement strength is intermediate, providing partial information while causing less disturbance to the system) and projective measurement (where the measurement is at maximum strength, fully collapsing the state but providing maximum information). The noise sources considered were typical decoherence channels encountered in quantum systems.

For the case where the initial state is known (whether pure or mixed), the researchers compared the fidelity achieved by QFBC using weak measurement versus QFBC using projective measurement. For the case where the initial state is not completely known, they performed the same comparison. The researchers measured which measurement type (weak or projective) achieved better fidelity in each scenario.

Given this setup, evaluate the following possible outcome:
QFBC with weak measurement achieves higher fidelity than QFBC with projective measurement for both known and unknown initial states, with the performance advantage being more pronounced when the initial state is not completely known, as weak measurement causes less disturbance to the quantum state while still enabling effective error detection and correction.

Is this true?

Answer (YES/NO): NO